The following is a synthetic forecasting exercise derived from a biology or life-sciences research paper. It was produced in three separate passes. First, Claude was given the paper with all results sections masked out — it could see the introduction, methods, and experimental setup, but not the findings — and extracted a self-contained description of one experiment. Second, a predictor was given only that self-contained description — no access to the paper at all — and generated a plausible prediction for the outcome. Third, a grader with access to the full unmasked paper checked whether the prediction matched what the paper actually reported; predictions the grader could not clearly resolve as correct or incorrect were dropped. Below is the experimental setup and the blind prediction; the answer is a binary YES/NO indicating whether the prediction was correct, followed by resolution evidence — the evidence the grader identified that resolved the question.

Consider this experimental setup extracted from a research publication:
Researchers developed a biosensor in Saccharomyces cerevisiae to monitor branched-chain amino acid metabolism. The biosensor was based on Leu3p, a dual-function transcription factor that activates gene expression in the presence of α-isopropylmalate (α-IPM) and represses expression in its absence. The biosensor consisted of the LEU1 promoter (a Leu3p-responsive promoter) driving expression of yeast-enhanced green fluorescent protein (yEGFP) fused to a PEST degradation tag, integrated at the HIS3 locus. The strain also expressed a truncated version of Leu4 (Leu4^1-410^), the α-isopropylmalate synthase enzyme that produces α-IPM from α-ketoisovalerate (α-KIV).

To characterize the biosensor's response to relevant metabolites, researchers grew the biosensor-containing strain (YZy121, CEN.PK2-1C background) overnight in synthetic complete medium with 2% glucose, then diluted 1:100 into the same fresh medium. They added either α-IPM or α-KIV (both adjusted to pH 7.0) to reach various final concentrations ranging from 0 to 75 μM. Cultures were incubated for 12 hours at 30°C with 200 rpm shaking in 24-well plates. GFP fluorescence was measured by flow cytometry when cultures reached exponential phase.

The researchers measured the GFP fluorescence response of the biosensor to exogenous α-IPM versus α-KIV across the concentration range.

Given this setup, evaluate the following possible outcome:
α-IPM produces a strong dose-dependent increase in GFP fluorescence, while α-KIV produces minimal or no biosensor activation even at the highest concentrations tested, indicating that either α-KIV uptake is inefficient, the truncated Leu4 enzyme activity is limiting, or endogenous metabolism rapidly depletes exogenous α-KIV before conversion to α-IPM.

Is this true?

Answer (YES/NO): NO